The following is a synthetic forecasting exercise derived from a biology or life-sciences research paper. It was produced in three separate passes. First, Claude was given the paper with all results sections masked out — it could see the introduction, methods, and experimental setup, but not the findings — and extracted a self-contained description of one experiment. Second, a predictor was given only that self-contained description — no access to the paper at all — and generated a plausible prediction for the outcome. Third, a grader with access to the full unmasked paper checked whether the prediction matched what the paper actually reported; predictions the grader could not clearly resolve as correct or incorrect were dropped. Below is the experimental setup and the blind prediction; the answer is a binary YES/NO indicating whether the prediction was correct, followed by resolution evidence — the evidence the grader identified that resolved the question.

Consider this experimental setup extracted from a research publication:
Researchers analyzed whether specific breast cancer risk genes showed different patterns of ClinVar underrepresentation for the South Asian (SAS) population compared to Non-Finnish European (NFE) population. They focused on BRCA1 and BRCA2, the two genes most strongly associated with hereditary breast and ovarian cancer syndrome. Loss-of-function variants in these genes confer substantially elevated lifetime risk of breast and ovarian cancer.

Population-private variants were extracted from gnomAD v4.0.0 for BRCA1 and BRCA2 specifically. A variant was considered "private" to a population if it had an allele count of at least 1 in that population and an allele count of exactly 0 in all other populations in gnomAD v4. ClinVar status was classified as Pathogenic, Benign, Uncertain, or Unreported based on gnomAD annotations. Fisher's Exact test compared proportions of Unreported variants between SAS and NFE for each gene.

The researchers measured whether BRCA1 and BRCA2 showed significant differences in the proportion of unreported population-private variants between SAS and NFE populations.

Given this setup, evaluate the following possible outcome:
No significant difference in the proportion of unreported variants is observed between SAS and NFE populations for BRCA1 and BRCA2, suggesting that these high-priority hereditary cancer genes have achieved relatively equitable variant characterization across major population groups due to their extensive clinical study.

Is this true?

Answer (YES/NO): NO